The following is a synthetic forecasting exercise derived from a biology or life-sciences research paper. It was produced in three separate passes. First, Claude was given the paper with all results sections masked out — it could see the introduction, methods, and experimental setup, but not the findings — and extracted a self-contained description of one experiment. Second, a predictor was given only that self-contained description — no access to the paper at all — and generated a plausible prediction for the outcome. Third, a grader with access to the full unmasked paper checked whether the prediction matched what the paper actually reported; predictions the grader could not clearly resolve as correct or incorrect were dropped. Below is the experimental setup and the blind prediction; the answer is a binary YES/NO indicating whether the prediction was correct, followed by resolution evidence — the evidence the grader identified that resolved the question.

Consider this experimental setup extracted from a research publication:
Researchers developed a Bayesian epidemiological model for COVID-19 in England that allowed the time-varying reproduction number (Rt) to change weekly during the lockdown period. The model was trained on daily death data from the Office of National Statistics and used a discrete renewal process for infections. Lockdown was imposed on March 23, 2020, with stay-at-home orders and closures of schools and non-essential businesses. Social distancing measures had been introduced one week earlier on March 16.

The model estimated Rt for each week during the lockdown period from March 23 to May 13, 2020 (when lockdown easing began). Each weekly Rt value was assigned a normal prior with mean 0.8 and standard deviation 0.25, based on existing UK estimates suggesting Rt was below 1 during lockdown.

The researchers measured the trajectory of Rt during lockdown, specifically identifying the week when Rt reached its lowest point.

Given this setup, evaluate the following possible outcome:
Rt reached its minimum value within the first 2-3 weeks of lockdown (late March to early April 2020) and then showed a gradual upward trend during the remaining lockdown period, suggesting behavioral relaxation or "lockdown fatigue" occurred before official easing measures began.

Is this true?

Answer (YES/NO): YES